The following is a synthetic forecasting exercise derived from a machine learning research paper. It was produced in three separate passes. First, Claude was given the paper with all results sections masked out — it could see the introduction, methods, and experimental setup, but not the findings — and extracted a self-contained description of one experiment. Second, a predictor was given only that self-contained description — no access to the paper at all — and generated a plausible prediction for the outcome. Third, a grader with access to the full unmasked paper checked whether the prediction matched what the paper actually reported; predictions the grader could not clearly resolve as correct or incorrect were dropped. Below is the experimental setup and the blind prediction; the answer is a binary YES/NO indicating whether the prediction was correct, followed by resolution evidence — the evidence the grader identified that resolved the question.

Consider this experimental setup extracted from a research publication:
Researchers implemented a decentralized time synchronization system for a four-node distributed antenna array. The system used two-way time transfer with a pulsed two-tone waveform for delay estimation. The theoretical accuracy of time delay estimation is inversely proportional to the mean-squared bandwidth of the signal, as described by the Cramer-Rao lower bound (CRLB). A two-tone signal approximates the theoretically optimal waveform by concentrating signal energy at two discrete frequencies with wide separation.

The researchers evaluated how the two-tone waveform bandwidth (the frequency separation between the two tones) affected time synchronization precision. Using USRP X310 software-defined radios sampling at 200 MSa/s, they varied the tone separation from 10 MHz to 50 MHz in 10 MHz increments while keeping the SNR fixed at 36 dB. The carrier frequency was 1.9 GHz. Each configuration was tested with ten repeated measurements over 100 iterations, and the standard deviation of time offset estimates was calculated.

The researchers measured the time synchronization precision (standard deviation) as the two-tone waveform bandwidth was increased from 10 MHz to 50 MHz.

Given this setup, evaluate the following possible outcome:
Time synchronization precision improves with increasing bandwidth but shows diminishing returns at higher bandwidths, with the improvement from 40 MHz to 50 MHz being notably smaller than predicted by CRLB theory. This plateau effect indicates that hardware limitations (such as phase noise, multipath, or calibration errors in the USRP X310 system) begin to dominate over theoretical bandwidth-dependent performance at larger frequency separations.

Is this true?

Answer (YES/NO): NO